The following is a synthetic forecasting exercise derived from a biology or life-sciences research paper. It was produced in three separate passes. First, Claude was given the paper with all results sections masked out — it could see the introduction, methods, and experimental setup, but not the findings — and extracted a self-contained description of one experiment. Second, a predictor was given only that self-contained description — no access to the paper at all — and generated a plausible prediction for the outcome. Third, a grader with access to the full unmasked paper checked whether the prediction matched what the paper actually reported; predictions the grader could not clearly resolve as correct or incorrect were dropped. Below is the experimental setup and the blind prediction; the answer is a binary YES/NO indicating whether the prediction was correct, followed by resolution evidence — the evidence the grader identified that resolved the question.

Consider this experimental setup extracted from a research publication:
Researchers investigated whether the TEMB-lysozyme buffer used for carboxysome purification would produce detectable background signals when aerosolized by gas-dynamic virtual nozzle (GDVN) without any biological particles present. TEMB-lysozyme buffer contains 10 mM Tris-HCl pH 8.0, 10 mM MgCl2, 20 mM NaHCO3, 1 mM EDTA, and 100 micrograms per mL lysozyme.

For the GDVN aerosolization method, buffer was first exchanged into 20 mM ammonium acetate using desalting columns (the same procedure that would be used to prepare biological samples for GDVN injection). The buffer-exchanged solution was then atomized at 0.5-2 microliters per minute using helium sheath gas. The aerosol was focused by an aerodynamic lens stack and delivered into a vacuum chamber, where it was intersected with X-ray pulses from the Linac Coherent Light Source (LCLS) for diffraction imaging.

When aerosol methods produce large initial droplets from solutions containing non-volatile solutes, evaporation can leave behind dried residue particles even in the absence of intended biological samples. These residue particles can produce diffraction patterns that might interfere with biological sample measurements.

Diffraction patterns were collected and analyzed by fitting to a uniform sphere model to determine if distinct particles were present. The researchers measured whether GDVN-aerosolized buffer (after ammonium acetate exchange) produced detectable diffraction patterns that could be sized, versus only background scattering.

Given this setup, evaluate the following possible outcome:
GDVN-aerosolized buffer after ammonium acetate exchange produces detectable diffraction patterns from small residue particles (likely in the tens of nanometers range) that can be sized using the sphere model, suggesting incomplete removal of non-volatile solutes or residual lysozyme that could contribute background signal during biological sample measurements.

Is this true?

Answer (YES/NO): NO